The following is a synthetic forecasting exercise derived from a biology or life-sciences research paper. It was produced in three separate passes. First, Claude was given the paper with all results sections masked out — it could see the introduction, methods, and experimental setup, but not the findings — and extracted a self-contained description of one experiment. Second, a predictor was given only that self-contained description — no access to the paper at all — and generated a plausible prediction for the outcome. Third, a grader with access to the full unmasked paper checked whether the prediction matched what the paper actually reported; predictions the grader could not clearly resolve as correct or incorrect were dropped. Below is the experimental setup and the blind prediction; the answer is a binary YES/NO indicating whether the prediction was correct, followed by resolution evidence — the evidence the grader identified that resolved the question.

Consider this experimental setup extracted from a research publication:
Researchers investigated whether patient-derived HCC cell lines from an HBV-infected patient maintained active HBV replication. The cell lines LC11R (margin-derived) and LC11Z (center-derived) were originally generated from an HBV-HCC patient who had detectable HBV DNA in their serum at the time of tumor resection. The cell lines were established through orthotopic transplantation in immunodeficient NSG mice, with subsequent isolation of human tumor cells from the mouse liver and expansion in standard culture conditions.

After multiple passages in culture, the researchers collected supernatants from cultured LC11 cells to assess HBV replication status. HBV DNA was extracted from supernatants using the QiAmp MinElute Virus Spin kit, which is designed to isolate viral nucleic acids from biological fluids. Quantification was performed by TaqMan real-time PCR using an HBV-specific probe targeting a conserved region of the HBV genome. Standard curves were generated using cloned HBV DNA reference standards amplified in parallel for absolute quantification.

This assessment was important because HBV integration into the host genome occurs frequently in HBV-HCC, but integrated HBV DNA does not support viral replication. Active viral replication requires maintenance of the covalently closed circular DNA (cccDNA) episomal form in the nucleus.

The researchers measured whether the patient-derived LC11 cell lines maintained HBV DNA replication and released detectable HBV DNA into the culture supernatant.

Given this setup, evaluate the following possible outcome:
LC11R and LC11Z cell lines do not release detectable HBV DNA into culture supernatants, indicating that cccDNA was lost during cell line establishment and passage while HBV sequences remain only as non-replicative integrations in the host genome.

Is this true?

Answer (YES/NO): NO